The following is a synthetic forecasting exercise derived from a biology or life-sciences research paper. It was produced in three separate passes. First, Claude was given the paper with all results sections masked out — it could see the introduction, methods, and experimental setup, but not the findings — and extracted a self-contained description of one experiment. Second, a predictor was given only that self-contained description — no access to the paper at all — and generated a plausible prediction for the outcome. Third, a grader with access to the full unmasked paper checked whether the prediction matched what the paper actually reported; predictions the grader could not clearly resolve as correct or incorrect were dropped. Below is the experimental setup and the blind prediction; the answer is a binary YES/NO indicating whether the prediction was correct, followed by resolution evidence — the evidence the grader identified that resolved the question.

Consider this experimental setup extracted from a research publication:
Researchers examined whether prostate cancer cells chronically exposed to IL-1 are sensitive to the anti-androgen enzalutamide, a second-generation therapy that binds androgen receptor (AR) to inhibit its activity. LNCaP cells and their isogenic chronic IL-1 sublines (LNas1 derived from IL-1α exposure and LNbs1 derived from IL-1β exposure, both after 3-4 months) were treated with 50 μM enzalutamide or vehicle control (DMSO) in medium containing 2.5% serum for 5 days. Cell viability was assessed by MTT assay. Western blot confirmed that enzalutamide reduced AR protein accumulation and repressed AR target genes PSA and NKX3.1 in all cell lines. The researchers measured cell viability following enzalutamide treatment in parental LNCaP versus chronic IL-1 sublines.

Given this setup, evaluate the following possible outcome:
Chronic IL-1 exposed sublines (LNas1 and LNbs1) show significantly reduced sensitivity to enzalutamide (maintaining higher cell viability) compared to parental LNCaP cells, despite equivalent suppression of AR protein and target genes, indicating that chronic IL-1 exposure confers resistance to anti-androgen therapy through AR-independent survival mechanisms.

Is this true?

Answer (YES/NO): YES